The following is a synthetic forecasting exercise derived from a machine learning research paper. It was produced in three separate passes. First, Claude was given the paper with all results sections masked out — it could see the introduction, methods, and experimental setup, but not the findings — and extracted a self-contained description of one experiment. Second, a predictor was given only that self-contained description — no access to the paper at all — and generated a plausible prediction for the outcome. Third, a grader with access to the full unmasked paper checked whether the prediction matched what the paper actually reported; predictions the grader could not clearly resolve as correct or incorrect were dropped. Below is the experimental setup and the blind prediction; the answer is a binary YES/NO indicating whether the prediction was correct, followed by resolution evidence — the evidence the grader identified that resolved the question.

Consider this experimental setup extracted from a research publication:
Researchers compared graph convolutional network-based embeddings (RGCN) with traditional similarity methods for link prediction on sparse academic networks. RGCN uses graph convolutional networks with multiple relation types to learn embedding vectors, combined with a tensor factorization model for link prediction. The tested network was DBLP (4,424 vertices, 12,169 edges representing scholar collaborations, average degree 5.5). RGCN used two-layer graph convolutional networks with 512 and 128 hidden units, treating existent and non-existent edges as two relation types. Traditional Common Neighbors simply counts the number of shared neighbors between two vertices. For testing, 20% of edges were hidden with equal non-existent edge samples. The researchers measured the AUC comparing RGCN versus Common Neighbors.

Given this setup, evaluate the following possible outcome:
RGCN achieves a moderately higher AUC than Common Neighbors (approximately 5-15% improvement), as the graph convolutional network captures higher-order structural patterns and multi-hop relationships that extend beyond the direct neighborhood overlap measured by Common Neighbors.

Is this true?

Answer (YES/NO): NO